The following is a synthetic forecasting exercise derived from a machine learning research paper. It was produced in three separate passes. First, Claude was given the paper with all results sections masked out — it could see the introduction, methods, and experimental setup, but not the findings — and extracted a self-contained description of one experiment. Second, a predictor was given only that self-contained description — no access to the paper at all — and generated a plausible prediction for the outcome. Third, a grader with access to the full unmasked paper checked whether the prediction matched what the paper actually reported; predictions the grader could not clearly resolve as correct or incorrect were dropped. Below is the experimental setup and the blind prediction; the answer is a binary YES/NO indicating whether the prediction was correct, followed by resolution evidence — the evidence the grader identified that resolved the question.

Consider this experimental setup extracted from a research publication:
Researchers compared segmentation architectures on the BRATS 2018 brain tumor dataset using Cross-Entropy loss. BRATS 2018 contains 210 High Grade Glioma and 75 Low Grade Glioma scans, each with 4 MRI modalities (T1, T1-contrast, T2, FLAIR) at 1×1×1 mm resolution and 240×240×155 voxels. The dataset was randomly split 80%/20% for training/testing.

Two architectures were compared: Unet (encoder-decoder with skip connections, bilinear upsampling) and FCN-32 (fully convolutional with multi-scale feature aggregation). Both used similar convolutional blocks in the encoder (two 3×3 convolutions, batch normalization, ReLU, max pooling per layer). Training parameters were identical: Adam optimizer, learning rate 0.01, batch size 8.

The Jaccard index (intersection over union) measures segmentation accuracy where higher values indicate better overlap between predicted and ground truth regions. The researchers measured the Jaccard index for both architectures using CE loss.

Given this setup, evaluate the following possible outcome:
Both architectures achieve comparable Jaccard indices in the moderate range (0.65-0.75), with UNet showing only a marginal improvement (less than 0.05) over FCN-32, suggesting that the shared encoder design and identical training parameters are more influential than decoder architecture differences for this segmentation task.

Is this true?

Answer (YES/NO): YES